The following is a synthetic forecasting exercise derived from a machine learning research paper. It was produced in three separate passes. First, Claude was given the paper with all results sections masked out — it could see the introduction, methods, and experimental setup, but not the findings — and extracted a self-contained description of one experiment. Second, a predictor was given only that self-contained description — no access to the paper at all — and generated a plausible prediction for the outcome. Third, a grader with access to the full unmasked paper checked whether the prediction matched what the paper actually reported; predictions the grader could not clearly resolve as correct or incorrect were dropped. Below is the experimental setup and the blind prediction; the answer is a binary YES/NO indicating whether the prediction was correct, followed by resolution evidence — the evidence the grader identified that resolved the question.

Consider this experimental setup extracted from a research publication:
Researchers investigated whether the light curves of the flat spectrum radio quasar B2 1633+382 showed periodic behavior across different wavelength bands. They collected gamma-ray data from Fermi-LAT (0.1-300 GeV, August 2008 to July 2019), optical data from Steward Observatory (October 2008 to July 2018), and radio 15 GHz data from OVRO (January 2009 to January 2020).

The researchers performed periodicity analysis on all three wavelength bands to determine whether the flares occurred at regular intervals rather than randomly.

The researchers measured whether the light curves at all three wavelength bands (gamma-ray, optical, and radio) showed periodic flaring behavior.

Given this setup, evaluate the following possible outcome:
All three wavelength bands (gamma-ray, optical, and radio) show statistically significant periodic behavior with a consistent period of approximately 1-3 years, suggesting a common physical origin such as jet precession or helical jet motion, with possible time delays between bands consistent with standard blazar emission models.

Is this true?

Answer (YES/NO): NO